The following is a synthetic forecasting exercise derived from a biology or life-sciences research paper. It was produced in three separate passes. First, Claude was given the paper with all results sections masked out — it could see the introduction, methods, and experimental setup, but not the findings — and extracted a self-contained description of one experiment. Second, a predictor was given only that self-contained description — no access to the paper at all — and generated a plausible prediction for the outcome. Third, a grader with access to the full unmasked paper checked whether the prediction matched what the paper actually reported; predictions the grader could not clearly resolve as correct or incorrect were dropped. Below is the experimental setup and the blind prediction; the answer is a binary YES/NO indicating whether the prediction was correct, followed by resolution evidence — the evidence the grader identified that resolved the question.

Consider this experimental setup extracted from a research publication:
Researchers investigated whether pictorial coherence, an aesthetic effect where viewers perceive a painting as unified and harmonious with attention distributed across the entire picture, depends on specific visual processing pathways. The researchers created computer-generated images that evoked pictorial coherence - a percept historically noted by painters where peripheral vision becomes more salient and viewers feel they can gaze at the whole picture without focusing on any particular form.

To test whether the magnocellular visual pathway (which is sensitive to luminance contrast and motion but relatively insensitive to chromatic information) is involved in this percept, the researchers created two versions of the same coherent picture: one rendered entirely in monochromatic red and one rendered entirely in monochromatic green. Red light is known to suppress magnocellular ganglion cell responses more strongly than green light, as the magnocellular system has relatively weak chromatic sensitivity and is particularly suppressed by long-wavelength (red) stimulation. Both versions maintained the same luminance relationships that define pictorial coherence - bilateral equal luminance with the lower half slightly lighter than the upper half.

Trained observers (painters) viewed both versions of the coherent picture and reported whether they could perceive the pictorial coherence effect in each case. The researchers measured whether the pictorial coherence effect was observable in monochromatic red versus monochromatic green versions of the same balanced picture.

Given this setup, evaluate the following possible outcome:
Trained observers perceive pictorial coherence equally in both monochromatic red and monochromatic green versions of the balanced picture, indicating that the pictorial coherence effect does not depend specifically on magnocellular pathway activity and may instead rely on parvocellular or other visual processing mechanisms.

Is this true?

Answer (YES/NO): NO